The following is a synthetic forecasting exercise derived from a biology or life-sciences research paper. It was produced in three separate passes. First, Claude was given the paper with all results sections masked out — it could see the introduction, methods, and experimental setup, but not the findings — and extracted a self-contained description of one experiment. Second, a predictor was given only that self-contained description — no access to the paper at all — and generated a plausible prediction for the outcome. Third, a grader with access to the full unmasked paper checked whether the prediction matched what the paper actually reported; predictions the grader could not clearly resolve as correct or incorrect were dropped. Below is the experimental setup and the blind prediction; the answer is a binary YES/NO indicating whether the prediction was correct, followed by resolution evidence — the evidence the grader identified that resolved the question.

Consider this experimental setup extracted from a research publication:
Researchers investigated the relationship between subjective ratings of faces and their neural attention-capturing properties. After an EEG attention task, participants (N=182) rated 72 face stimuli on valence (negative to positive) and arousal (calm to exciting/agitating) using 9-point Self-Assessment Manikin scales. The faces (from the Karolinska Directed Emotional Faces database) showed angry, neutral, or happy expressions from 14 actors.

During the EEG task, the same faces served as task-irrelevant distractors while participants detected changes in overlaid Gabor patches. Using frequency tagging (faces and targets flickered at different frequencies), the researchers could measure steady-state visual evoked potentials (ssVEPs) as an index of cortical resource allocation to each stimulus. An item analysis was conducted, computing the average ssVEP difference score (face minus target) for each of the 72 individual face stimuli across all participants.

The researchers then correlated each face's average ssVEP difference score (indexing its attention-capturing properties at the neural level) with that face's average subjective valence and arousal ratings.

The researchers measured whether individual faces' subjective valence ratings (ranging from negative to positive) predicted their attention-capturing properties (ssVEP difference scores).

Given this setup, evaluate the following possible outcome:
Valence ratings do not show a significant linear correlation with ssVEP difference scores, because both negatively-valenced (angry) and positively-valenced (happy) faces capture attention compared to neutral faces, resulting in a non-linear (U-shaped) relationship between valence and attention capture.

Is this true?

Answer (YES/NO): NO